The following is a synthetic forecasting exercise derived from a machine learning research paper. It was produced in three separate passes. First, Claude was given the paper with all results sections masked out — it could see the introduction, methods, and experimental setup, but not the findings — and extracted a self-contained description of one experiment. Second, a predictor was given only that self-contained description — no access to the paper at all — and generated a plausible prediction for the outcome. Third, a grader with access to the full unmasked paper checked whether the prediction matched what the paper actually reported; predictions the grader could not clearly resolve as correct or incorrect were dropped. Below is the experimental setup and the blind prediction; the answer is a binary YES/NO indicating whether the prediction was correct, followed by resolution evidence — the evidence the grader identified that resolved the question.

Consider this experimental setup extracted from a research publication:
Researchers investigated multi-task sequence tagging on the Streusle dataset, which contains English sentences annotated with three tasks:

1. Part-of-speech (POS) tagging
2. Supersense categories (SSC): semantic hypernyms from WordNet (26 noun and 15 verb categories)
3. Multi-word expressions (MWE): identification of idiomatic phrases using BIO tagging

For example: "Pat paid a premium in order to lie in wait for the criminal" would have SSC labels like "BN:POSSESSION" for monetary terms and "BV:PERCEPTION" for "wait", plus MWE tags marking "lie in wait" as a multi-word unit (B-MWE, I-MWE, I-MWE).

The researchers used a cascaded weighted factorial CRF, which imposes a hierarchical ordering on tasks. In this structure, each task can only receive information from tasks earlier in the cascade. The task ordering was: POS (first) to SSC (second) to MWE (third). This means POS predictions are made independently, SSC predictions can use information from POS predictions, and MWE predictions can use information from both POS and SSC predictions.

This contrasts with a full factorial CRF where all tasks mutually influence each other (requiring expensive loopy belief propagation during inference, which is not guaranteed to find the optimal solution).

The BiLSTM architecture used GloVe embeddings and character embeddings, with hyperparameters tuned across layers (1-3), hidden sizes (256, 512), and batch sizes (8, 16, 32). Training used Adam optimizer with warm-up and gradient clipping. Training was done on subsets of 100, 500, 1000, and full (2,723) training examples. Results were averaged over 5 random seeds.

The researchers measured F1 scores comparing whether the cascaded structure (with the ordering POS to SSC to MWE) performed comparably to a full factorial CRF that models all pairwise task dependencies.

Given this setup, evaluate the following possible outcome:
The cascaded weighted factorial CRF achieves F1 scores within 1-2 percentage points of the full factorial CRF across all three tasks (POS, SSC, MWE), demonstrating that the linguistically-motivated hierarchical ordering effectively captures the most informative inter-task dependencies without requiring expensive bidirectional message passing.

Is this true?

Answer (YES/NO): NO